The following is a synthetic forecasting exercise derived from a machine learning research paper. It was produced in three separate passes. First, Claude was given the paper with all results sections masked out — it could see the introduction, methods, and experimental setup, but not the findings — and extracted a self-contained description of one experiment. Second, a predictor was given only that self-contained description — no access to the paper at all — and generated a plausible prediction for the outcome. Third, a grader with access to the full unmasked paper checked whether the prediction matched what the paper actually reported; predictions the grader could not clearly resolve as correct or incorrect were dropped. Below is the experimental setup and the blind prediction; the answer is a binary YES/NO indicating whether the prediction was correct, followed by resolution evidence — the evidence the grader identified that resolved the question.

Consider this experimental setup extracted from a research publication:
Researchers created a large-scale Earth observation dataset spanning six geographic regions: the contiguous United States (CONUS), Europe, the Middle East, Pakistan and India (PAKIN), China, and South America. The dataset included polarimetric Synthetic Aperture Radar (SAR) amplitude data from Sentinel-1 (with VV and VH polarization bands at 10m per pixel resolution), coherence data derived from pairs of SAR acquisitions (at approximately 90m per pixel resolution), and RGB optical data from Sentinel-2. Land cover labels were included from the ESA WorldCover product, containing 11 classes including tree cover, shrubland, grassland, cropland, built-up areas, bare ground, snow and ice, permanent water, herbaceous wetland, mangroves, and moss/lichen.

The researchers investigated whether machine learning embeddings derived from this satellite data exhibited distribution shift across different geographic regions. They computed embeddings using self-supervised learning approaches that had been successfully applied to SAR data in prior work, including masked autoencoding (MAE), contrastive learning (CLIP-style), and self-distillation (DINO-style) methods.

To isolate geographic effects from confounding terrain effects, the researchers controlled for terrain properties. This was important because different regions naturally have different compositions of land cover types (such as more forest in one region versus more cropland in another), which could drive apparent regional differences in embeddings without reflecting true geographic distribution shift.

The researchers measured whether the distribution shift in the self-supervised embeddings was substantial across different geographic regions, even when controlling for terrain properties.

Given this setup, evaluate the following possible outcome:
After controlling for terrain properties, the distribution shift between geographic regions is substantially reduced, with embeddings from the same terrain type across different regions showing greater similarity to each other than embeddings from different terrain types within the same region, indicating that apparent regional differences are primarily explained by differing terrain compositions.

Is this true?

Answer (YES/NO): NO